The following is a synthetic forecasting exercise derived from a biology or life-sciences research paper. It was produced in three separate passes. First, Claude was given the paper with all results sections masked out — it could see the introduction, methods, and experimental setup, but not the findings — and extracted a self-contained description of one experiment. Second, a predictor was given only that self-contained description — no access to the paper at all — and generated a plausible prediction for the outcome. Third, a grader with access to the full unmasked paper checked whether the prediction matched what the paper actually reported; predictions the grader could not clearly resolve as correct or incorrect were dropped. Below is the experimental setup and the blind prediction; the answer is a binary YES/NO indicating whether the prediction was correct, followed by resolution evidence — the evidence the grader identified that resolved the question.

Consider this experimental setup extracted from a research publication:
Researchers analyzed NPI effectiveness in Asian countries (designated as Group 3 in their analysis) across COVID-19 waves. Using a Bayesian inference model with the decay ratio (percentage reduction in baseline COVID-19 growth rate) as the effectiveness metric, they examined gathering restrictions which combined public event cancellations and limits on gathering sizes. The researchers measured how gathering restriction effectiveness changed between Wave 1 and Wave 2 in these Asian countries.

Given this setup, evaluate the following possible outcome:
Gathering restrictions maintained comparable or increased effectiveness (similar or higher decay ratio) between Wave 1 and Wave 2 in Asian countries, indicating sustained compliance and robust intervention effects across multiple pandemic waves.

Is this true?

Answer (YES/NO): NO